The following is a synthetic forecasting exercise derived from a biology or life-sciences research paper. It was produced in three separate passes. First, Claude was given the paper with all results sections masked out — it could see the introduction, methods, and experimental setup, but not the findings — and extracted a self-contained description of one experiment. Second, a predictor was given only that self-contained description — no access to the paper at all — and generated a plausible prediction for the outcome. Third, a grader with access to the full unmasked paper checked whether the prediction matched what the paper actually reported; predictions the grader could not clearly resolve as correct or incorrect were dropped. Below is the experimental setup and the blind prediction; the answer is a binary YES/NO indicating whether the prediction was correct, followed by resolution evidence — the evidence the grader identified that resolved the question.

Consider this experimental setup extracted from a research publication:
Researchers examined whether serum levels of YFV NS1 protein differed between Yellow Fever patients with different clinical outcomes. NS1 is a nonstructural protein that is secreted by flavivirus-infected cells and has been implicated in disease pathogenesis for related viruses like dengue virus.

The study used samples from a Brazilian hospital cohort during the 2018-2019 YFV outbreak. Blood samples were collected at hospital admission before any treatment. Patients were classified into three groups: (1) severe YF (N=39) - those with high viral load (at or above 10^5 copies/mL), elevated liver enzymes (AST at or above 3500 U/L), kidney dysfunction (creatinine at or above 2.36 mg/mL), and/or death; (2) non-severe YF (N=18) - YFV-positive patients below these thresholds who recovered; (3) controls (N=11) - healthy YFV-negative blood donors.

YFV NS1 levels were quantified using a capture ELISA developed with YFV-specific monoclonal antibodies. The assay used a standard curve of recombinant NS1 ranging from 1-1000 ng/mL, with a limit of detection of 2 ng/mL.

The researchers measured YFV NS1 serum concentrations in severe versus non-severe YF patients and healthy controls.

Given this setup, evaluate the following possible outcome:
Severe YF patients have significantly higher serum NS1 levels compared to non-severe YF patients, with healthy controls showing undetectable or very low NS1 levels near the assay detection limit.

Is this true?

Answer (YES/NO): YES